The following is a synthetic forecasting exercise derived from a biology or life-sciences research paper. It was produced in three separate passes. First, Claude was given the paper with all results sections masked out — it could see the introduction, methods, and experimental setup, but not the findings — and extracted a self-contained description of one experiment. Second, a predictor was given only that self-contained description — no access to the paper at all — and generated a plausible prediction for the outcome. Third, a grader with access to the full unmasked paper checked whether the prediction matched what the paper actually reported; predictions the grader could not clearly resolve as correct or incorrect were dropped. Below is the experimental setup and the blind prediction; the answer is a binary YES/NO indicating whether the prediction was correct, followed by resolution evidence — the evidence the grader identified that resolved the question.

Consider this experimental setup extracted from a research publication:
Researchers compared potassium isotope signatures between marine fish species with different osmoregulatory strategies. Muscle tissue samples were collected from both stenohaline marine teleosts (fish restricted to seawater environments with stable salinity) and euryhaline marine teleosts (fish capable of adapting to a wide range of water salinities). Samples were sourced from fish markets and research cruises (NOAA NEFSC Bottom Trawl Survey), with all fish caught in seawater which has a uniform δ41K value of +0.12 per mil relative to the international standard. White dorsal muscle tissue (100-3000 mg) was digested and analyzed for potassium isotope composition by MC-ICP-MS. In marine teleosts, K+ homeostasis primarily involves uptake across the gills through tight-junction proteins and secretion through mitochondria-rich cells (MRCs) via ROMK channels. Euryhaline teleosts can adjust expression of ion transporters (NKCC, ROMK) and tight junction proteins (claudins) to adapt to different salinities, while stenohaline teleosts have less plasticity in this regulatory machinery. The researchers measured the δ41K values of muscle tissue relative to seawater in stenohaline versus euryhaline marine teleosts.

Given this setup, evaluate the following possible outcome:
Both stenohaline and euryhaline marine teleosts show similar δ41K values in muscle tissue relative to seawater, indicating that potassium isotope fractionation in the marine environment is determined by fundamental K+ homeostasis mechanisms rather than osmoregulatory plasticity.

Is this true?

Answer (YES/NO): NO